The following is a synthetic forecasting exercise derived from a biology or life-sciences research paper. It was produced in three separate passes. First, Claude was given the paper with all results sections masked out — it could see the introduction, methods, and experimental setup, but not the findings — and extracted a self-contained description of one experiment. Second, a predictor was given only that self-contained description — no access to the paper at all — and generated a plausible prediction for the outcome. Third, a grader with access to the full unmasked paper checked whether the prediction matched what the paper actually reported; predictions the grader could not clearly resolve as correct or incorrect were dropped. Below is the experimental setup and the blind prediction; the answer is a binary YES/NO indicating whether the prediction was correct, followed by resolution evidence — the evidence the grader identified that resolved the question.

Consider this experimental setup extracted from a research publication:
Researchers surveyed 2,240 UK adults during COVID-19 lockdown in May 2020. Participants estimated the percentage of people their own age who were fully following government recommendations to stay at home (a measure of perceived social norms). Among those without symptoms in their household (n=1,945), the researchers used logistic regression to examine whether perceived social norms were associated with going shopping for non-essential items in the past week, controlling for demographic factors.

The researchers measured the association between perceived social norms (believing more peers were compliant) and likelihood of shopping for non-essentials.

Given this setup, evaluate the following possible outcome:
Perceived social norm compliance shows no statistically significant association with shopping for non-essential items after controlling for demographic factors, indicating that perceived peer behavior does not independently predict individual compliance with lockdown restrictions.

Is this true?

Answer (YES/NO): NO